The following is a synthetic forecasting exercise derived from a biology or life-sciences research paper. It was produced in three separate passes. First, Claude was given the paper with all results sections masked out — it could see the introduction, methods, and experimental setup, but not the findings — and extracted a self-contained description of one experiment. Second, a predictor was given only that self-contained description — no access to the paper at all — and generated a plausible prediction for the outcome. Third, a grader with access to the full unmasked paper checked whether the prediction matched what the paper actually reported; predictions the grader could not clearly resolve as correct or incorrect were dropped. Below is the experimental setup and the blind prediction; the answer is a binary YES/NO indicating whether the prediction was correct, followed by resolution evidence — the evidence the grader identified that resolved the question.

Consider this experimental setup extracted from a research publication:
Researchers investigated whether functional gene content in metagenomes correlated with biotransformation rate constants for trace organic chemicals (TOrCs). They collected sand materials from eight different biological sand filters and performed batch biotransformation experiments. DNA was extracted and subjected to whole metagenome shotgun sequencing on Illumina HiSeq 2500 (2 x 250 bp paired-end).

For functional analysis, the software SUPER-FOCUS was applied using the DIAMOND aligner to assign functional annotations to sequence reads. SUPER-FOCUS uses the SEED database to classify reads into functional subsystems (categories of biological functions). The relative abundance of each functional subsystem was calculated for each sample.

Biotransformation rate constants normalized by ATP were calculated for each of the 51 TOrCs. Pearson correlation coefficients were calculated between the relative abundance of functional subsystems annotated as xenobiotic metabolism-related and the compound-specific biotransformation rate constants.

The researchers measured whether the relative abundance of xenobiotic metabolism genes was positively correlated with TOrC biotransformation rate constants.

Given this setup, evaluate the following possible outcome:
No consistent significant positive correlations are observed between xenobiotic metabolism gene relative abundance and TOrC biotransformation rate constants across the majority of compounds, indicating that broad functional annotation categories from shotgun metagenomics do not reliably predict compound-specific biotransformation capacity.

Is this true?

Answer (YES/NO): NO